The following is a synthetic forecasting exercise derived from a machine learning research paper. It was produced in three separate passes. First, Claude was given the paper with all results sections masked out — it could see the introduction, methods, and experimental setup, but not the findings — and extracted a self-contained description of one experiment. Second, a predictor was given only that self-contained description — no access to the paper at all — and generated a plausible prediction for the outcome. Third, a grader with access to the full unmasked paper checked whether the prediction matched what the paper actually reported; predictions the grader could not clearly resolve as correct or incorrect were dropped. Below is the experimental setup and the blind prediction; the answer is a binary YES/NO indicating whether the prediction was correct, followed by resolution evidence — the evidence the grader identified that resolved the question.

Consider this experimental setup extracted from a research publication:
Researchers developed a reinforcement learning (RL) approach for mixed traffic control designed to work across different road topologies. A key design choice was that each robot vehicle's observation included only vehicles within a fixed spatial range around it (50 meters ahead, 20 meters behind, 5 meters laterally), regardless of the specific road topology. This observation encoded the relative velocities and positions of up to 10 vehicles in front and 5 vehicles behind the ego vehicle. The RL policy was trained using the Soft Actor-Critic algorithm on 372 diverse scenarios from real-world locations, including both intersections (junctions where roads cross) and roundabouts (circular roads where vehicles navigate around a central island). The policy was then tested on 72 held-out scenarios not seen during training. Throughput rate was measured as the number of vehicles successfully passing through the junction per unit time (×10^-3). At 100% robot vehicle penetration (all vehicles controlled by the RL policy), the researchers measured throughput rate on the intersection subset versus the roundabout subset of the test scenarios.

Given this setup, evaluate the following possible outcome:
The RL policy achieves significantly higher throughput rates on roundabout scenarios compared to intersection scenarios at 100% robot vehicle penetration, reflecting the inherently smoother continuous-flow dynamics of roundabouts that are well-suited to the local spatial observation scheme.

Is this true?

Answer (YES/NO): NO